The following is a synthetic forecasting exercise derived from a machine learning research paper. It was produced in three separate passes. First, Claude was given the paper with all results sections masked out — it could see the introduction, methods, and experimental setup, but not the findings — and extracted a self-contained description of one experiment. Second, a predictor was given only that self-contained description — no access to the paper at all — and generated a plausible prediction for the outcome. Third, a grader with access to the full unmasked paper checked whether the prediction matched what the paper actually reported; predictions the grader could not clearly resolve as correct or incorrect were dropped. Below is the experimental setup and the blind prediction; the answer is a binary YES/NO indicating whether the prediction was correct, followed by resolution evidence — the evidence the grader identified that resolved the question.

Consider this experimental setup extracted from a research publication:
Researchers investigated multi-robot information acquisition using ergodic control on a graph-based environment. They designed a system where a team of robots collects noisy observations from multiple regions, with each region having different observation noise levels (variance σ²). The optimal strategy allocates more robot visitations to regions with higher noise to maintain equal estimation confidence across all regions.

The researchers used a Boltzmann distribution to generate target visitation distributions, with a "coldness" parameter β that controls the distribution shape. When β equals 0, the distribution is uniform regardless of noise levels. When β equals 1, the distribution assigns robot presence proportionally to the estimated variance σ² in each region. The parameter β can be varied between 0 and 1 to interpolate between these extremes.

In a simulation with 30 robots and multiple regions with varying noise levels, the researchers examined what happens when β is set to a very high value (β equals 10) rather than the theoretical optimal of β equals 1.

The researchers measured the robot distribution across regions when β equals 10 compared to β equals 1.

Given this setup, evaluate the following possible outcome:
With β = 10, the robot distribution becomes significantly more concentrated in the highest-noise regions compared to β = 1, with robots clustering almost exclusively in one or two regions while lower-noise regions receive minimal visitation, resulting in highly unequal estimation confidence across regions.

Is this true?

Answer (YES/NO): YES